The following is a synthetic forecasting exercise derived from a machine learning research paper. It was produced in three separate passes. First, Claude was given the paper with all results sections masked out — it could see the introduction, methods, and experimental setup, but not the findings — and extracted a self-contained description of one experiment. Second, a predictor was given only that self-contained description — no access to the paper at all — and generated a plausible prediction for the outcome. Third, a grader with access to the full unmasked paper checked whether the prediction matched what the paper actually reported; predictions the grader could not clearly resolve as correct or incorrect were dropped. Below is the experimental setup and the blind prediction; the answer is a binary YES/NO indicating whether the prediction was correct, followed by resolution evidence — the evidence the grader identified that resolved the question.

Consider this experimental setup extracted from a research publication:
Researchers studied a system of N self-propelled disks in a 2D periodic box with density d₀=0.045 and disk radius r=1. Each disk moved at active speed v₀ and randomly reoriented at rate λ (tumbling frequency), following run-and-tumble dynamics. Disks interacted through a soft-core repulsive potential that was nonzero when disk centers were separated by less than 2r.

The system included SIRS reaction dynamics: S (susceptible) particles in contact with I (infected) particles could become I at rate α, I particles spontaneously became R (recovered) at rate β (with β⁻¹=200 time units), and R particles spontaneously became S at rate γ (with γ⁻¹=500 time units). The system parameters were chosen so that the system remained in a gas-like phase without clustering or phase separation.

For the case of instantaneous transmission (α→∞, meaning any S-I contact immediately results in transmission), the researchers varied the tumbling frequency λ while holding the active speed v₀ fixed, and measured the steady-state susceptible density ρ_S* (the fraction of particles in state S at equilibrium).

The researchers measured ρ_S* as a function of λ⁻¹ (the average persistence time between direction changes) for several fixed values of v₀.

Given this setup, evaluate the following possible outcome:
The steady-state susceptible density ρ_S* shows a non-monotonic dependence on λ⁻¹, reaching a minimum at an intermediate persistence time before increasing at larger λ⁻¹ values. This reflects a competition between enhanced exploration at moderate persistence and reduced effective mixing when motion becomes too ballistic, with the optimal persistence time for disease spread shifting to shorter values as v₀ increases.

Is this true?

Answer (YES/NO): NO